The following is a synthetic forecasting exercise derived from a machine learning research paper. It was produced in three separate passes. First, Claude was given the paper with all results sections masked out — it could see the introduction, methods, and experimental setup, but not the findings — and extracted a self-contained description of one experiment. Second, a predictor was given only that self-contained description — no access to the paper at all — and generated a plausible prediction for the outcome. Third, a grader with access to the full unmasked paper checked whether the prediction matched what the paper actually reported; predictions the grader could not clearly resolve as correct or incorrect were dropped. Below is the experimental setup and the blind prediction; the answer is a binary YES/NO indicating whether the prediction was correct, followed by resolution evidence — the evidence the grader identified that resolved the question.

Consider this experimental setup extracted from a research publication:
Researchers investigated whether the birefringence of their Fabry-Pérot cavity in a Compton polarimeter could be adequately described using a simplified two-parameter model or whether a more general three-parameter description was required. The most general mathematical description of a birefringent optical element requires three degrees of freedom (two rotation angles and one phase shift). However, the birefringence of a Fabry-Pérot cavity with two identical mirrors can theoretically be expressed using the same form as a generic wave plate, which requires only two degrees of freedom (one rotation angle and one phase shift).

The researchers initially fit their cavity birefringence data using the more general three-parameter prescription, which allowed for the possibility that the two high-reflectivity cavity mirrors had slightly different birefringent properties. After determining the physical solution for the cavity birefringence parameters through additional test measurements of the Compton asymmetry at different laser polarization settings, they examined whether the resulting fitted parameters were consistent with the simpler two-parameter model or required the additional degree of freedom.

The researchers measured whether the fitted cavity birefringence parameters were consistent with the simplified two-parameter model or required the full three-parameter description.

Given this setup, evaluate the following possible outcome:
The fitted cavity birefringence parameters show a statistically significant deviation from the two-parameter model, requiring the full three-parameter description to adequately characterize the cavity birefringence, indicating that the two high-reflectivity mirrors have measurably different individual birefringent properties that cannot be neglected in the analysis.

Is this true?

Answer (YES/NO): NO